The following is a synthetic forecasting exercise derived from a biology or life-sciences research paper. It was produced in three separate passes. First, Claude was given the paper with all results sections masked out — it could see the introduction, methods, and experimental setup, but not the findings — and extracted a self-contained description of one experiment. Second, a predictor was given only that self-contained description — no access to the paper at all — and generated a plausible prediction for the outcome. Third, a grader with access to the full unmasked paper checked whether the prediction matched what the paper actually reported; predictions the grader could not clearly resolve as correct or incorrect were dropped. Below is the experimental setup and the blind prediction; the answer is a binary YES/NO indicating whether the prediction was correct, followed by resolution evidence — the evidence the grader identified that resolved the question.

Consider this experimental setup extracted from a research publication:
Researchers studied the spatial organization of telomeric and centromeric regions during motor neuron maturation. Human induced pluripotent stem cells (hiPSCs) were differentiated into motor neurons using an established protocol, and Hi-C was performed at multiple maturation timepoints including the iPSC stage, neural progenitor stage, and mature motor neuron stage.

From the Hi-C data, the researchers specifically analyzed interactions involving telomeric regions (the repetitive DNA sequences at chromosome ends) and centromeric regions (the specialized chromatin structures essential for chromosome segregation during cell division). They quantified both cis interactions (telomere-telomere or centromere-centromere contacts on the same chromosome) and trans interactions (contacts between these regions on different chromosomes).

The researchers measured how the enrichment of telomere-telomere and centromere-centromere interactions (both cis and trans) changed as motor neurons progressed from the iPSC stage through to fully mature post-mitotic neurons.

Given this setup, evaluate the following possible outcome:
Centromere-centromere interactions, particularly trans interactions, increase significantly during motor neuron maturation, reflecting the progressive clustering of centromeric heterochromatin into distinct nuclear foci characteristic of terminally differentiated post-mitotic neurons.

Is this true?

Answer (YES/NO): YES